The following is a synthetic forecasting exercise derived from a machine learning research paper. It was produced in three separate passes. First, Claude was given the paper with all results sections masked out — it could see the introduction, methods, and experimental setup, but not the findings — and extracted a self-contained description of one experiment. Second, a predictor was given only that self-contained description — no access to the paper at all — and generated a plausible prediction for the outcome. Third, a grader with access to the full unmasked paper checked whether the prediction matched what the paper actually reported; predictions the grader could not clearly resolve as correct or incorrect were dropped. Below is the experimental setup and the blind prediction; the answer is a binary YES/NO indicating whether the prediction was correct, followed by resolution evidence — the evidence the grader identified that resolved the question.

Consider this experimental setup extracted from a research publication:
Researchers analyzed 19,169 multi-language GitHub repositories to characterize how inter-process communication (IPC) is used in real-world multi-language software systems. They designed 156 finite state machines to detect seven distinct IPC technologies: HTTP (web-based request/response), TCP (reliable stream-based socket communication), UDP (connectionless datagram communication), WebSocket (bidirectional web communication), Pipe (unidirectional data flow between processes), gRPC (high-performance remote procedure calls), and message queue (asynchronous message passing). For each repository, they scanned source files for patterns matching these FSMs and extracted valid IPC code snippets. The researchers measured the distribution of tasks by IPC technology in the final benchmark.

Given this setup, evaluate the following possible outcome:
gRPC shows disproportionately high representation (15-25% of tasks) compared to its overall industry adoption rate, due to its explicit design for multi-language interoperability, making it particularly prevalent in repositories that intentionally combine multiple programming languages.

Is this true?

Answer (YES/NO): NO